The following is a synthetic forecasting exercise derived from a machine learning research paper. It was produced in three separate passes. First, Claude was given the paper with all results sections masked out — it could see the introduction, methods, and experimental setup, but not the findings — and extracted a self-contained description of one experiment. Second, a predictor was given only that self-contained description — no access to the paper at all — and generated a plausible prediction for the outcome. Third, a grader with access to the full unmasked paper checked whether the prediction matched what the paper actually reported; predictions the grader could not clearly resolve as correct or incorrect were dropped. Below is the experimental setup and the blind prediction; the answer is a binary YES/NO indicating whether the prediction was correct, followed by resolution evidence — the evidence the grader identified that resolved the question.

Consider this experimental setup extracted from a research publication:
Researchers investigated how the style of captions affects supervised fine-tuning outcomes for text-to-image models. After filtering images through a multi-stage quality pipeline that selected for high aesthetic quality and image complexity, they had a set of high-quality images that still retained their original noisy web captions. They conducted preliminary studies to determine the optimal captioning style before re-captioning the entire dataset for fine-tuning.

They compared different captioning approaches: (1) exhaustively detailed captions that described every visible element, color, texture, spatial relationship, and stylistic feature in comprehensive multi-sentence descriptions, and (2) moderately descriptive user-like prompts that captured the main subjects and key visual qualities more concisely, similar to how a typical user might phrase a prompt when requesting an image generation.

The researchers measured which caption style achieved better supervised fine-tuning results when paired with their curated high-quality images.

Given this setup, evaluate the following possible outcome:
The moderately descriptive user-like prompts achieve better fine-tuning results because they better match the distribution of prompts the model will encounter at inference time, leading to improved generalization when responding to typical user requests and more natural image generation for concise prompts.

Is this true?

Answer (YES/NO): YES